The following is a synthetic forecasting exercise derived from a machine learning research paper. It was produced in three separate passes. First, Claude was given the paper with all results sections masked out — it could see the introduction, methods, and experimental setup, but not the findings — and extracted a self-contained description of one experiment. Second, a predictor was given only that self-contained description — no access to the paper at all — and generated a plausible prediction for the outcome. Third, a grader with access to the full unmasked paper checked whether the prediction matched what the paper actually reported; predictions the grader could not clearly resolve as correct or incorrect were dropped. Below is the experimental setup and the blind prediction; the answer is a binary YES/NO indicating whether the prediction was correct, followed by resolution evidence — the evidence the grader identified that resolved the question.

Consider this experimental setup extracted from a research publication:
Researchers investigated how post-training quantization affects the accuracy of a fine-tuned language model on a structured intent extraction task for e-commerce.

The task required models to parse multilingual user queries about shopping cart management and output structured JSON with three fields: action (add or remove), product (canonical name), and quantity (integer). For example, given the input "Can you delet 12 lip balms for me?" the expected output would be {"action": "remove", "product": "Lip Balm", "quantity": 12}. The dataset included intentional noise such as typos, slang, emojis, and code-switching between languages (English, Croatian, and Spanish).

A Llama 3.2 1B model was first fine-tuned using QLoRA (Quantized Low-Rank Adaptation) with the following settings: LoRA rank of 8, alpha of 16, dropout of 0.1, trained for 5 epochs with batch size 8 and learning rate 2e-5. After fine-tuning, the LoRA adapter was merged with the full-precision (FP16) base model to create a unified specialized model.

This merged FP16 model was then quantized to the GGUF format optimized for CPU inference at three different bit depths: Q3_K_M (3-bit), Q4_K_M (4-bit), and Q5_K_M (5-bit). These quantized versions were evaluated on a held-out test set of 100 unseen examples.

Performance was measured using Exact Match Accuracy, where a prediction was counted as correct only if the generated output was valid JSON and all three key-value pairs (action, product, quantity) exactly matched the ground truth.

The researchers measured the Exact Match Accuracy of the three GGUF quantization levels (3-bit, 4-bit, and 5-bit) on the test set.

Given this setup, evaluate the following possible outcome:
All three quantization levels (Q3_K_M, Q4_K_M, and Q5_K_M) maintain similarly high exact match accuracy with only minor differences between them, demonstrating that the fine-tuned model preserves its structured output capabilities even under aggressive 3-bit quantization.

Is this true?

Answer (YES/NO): NO